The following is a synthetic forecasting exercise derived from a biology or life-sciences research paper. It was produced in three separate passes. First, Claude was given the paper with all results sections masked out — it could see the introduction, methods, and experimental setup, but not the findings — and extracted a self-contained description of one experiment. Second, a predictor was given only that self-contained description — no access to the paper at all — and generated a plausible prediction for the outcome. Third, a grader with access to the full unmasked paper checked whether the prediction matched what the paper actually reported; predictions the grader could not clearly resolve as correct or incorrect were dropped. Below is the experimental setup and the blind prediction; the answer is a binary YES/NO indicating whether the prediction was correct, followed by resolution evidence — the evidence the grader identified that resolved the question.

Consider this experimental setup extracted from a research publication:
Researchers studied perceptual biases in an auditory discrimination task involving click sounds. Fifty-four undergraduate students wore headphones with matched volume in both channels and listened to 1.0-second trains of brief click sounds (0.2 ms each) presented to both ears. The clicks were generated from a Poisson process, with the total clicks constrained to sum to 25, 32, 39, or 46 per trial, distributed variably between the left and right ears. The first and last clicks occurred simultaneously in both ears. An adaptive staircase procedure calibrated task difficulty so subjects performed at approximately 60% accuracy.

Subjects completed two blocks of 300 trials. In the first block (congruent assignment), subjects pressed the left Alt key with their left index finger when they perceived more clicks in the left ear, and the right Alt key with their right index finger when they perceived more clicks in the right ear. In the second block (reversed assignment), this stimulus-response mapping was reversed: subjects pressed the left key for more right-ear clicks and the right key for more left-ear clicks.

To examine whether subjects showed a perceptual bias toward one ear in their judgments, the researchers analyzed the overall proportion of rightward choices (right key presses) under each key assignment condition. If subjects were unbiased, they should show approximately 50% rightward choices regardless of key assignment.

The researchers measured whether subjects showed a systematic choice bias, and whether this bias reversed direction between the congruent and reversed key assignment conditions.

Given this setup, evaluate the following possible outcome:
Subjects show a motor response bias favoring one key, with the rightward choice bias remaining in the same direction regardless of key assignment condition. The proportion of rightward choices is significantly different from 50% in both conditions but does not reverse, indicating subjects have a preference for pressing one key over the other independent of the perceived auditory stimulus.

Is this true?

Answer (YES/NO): NO